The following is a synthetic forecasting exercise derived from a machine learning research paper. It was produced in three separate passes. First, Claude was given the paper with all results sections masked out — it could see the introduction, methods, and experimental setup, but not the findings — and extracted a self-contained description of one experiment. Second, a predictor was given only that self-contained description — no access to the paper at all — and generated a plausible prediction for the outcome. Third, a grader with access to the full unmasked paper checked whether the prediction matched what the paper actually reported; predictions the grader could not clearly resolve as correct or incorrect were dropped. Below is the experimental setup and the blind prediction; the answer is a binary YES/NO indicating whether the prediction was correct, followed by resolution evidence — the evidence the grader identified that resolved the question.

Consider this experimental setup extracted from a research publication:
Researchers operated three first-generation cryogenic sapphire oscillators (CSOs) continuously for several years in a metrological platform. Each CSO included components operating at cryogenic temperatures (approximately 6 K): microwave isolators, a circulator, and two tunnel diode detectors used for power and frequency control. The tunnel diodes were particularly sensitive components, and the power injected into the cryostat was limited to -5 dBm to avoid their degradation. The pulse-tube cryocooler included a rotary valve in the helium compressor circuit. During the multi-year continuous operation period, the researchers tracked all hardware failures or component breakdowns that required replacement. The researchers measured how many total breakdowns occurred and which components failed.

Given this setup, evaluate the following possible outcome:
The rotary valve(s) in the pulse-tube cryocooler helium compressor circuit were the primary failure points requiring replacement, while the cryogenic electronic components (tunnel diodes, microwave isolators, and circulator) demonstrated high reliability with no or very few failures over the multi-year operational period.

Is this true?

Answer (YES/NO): NO